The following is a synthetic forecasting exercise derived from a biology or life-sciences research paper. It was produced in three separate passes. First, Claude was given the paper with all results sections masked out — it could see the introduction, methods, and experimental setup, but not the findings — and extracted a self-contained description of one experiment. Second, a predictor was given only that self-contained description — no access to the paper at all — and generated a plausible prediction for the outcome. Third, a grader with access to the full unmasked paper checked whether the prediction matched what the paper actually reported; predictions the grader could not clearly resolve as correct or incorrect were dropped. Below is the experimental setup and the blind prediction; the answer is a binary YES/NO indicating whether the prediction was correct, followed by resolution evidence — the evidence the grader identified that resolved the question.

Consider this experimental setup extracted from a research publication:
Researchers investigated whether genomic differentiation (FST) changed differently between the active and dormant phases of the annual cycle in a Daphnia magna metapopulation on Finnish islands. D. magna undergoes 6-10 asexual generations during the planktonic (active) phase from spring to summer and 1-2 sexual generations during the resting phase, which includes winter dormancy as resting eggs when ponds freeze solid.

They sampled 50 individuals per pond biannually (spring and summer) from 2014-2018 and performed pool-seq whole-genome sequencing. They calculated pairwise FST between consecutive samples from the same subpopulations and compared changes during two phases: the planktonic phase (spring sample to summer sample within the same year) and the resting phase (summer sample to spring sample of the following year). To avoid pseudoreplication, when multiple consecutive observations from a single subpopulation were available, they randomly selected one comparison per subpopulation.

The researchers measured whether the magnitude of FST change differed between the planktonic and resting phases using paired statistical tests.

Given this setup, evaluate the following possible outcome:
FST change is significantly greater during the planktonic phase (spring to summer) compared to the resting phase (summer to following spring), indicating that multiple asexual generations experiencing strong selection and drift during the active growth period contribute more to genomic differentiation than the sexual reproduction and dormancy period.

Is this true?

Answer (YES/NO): NO